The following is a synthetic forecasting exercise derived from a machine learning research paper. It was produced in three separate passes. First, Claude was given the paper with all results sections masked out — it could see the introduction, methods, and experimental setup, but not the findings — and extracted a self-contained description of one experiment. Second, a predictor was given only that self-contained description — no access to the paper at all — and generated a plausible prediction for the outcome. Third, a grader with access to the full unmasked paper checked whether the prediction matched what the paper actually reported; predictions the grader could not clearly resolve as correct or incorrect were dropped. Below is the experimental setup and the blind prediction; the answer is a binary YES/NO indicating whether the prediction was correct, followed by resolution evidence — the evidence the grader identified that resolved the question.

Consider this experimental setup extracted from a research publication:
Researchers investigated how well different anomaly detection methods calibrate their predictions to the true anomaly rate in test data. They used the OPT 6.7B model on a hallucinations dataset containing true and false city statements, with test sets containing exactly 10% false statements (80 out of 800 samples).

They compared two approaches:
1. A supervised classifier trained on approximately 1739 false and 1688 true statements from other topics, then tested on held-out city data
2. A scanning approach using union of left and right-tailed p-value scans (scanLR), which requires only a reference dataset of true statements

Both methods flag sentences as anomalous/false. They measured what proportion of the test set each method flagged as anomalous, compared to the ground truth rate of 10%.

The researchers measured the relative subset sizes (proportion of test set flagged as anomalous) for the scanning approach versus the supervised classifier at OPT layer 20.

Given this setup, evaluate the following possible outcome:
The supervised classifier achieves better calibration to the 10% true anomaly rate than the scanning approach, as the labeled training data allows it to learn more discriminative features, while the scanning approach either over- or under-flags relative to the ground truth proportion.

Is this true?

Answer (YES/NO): NO